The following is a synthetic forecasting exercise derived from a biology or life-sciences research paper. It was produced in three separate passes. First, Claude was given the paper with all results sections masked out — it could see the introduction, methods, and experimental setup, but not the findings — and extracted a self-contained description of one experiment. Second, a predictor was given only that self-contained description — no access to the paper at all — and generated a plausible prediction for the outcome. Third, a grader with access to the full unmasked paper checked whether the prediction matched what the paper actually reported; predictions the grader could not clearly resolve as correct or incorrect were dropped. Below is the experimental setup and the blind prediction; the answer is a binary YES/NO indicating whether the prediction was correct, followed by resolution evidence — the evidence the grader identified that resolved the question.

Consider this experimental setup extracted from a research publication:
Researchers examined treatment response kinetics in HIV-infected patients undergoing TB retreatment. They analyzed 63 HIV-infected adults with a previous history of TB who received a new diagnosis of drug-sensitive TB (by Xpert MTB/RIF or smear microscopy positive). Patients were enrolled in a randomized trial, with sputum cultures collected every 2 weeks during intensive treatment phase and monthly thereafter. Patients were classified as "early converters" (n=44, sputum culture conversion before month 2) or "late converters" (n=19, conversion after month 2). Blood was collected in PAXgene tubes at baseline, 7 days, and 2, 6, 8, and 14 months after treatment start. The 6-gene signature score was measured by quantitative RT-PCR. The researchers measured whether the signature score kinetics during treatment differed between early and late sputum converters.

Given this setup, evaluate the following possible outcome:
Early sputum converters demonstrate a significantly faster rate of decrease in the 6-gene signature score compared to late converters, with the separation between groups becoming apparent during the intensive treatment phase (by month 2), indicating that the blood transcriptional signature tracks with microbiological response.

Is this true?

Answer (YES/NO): NO